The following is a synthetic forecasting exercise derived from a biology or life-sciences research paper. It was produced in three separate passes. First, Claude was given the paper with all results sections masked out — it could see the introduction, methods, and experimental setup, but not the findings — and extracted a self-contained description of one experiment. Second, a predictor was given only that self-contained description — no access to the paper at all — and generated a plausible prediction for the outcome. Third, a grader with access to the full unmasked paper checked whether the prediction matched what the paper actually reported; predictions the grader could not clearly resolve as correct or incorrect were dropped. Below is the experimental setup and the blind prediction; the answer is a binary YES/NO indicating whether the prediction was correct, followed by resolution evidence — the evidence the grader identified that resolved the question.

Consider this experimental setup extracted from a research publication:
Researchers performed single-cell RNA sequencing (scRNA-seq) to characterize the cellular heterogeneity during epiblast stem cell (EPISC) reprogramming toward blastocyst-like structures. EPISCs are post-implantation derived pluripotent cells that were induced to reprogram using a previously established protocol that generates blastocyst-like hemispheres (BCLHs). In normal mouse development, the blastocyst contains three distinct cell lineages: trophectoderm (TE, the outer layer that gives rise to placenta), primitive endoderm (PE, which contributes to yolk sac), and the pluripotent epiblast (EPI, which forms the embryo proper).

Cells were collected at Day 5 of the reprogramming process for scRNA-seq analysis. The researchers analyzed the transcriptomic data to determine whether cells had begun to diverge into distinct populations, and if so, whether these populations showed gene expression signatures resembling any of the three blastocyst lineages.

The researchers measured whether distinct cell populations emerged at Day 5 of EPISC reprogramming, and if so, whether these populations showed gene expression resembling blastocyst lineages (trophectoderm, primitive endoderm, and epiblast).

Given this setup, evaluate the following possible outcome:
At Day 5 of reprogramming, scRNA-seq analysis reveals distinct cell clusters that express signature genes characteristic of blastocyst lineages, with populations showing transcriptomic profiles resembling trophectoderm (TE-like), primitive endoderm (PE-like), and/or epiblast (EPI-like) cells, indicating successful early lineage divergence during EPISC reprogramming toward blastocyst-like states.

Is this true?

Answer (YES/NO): YES